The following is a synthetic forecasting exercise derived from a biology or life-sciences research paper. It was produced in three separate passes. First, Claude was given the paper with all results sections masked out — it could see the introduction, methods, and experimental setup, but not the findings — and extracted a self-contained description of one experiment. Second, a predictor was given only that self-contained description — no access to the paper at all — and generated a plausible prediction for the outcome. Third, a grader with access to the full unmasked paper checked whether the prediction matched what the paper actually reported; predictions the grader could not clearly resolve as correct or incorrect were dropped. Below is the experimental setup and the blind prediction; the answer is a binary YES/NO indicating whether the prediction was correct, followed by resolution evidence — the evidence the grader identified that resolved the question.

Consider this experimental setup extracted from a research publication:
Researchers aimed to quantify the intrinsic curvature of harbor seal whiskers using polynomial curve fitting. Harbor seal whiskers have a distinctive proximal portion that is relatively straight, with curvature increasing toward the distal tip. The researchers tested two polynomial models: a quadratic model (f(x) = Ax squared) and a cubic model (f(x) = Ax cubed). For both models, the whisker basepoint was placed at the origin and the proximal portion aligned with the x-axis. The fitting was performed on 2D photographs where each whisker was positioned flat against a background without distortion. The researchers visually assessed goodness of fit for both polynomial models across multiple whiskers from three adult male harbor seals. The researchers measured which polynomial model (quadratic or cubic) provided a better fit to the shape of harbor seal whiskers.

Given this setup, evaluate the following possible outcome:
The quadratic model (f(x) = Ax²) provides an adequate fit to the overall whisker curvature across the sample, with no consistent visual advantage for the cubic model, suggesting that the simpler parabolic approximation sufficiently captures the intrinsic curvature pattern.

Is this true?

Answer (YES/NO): NO